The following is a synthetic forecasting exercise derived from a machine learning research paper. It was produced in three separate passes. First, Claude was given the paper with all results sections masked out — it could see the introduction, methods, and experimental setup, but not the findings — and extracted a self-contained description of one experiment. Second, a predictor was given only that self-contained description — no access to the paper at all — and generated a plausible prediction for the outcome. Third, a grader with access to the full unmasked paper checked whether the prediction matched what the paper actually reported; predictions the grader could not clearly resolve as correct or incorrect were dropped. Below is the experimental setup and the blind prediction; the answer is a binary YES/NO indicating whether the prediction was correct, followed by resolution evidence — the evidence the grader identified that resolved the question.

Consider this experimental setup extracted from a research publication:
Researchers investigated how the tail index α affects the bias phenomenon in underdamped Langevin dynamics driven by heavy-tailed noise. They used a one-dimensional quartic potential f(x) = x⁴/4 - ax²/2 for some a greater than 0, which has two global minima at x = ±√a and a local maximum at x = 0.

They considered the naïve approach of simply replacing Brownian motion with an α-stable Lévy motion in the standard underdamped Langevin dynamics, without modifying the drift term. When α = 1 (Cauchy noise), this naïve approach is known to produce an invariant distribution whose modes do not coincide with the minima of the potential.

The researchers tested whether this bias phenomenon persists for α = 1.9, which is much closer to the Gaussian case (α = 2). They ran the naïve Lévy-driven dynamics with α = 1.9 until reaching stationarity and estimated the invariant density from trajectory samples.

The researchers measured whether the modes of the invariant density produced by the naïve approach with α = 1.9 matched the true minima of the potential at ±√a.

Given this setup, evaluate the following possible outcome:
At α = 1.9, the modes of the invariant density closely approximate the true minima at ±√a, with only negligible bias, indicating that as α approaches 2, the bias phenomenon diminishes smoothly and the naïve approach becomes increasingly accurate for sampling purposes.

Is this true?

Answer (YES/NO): NO